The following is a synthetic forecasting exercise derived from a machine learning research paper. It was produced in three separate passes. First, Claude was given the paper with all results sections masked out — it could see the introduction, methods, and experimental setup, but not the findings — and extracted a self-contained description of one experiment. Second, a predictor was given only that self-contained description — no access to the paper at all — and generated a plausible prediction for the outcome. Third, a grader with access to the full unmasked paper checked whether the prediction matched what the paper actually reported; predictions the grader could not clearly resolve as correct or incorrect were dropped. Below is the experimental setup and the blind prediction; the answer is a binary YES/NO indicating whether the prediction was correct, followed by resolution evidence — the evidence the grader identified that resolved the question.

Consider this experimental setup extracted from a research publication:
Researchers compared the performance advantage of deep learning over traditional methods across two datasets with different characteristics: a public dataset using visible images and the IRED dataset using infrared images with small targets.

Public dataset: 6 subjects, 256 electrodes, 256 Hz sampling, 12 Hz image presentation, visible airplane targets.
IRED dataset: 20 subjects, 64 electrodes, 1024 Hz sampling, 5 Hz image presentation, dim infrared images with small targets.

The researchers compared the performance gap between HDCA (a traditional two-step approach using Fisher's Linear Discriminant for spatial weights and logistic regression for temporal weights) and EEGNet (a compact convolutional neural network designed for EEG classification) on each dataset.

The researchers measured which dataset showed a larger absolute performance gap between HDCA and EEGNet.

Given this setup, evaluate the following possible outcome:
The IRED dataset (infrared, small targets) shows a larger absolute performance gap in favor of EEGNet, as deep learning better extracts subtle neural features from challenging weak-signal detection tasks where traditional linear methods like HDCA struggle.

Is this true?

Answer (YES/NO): NO